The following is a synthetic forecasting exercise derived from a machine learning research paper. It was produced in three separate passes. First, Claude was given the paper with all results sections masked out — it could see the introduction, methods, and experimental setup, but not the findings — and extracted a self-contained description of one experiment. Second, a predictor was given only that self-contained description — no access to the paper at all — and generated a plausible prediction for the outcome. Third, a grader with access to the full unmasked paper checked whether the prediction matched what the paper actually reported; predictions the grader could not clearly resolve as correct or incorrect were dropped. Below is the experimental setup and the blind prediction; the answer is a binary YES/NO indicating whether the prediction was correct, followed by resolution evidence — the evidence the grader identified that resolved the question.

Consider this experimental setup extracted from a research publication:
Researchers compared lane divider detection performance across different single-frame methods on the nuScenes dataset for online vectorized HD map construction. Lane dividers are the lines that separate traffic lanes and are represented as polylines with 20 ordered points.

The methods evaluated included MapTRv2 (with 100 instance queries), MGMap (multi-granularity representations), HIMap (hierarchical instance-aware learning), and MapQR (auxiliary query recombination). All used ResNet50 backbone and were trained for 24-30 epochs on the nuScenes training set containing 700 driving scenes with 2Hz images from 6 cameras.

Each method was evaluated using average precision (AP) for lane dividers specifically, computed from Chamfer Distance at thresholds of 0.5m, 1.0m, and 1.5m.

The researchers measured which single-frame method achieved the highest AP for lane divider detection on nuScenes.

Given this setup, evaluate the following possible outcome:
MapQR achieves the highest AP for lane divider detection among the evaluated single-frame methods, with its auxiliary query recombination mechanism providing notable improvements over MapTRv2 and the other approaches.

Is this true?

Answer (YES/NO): NO